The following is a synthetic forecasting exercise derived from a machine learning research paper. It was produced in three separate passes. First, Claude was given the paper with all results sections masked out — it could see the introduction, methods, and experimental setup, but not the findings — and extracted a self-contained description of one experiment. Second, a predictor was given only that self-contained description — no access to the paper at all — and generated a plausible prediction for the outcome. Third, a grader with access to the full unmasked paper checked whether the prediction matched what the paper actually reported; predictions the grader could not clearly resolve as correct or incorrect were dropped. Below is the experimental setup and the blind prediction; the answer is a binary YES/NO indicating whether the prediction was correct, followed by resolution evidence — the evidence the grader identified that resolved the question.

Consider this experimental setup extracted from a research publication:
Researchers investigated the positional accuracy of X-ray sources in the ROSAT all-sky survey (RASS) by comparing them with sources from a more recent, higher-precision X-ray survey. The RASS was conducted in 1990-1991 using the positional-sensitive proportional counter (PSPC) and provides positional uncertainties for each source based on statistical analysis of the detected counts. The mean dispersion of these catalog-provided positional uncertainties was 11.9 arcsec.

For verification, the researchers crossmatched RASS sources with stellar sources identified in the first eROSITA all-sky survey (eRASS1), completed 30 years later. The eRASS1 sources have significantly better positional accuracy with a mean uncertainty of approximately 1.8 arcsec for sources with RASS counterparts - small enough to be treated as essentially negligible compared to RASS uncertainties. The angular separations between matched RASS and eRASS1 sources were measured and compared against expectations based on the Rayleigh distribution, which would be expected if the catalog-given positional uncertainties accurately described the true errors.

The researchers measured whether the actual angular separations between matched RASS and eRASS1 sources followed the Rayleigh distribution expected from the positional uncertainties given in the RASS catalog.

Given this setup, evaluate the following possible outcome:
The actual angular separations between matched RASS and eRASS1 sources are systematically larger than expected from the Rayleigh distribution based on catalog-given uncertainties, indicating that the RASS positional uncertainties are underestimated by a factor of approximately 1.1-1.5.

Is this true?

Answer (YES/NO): YES